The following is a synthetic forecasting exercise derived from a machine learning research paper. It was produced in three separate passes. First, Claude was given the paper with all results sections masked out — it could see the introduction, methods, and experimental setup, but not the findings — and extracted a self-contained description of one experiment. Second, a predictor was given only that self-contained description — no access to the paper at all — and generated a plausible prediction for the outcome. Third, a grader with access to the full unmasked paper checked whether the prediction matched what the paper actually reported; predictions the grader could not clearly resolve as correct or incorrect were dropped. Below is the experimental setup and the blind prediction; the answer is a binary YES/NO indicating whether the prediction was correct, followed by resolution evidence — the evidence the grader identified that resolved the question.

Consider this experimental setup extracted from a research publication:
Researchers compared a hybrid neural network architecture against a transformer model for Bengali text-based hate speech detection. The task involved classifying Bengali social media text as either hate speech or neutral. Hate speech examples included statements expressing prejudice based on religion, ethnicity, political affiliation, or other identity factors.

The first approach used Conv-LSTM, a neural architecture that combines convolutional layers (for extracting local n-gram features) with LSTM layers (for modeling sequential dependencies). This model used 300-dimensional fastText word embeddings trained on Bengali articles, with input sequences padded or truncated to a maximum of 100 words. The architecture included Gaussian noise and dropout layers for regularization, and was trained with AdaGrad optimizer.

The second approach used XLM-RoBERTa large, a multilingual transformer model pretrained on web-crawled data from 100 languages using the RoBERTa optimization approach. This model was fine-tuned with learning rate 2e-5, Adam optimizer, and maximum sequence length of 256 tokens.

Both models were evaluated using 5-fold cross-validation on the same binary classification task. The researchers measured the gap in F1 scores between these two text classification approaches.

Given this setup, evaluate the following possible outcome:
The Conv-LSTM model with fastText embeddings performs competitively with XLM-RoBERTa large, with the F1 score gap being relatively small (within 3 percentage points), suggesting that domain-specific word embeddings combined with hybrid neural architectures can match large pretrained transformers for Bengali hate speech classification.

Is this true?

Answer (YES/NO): NO